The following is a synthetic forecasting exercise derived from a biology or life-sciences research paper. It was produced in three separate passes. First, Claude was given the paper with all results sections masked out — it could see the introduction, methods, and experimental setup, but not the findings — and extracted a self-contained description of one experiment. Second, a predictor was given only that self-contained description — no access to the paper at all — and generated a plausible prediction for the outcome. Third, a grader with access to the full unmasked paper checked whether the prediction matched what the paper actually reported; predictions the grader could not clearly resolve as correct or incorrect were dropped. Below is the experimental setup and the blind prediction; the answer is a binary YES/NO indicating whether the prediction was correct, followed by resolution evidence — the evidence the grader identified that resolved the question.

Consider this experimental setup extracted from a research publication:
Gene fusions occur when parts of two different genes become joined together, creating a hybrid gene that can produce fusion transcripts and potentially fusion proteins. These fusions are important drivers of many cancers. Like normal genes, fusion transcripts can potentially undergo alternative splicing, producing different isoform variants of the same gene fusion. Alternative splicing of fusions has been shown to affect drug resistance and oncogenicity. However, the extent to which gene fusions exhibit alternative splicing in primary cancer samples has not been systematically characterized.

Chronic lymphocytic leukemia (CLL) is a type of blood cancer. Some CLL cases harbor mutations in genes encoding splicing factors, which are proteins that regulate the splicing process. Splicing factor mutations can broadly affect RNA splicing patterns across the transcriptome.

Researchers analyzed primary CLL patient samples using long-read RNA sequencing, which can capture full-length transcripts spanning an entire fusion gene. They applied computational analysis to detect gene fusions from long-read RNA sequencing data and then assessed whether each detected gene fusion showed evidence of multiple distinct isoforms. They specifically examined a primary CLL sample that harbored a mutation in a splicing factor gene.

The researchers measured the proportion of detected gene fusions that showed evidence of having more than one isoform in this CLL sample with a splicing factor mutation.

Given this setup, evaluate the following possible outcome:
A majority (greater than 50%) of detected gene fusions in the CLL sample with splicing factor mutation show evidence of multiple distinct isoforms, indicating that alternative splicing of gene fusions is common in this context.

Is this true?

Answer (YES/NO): NO